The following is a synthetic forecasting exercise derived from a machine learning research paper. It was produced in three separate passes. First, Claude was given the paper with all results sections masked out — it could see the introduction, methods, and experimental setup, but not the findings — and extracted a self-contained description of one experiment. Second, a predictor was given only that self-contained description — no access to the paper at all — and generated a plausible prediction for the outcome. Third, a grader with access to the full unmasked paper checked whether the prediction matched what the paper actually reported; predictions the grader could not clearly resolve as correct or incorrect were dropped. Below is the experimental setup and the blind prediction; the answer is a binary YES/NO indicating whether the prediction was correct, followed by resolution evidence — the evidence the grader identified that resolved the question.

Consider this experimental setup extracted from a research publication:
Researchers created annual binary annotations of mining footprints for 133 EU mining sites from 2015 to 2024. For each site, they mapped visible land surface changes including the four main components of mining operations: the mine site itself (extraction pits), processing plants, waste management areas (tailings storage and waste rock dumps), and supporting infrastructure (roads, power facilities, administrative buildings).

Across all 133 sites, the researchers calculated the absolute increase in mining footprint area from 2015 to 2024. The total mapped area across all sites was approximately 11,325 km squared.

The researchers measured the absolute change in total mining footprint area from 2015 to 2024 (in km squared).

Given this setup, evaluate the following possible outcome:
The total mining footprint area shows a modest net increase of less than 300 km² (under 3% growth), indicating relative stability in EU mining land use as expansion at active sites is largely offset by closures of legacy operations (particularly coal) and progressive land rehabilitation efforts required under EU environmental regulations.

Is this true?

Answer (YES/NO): NO